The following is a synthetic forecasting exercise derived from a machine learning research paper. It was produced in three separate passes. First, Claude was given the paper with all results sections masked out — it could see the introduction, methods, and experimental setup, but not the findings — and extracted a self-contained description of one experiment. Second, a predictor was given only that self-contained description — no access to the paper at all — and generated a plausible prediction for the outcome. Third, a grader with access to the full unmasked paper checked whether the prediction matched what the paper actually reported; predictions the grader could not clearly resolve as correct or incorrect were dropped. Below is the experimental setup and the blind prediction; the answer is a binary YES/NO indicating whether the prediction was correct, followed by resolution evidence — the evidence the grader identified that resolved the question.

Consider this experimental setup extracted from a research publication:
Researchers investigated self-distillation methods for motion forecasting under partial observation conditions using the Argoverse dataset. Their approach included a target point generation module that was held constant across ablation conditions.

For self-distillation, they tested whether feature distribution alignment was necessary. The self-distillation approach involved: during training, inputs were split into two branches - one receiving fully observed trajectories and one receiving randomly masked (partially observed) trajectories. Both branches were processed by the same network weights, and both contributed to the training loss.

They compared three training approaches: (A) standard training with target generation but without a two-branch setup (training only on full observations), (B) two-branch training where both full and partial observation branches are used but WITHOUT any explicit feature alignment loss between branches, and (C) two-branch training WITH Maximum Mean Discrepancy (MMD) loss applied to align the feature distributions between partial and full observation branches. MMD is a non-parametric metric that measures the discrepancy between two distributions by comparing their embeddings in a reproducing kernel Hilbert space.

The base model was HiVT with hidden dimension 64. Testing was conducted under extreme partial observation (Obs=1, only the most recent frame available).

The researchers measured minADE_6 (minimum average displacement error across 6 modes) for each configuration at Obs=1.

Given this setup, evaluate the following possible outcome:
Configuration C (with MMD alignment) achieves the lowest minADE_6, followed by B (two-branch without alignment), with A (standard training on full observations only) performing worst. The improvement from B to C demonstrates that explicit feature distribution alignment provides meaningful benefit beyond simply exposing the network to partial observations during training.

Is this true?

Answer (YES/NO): NO